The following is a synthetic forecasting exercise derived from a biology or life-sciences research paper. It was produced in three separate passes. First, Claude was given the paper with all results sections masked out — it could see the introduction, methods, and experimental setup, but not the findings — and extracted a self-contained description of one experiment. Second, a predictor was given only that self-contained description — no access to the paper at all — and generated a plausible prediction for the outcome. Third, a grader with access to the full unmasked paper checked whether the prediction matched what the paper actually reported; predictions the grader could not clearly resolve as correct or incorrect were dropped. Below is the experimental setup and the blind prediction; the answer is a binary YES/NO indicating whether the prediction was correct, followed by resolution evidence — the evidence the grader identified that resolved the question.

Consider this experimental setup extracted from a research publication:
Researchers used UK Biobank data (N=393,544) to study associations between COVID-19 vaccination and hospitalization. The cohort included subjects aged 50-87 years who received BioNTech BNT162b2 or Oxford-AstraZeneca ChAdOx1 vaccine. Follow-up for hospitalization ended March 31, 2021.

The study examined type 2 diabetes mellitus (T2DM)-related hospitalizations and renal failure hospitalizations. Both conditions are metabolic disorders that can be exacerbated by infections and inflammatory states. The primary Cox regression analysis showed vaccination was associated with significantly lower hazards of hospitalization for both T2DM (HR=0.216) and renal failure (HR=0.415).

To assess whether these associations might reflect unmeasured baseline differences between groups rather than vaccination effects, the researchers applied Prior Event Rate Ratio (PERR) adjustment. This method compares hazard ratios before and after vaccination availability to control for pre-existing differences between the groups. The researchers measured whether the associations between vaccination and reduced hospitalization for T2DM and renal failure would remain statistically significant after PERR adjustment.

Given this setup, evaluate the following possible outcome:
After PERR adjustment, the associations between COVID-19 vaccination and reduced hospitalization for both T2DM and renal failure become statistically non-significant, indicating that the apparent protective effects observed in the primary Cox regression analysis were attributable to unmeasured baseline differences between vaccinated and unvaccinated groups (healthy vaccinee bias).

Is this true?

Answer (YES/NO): YES